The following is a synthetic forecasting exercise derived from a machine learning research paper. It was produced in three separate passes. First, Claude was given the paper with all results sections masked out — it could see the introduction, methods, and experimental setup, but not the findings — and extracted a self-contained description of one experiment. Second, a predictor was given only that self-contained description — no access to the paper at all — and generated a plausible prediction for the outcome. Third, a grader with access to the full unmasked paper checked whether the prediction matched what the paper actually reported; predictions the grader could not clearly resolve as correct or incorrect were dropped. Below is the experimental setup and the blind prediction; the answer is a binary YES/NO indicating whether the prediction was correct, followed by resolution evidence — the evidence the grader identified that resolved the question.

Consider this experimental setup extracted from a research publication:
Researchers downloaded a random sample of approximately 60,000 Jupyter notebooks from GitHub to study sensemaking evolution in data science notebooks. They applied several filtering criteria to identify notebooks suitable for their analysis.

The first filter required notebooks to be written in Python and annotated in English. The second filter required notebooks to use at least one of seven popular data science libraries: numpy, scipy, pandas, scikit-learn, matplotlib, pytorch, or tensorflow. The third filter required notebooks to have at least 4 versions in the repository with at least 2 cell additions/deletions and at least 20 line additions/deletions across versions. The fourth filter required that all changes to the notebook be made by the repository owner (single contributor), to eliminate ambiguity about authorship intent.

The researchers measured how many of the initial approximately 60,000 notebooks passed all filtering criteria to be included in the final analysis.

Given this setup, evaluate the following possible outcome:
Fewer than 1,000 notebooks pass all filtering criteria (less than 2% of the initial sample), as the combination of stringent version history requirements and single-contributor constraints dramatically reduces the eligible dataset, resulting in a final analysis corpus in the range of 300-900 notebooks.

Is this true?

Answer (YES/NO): NO